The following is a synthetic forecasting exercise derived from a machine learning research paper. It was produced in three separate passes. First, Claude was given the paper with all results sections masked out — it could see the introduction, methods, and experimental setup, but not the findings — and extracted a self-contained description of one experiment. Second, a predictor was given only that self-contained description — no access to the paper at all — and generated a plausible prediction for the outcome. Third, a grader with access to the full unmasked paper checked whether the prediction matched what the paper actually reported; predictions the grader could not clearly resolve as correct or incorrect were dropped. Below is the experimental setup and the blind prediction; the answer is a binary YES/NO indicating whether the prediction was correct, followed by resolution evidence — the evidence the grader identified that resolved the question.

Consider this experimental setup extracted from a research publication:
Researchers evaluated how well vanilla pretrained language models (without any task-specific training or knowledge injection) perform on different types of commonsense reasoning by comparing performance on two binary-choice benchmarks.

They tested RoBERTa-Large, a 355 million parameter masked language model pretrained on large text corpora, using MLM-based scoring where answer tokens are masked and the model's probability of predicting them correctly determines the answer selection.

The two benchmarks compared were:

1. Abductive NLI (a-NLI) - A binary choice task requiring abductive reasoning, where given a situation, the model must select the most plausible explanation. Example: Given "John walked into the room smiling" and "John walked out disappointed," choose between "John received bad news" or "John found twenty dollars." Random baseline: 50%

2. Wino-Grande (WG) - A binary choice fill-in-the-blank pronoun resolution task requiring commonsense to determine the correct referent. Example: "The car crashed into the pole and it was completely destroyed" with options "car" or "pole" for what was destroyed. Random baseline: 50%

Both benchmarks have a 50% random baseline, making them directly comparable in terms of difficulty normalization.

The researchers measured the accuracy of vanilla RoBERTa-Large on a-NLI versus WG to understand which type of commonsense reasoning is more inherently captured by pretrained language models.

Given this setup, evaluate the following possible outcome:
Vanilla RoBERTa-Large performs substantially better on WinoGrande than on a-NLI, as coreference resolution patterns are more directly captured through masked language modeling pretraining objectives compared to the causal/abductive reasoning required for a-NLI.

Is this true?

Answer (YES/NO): NO